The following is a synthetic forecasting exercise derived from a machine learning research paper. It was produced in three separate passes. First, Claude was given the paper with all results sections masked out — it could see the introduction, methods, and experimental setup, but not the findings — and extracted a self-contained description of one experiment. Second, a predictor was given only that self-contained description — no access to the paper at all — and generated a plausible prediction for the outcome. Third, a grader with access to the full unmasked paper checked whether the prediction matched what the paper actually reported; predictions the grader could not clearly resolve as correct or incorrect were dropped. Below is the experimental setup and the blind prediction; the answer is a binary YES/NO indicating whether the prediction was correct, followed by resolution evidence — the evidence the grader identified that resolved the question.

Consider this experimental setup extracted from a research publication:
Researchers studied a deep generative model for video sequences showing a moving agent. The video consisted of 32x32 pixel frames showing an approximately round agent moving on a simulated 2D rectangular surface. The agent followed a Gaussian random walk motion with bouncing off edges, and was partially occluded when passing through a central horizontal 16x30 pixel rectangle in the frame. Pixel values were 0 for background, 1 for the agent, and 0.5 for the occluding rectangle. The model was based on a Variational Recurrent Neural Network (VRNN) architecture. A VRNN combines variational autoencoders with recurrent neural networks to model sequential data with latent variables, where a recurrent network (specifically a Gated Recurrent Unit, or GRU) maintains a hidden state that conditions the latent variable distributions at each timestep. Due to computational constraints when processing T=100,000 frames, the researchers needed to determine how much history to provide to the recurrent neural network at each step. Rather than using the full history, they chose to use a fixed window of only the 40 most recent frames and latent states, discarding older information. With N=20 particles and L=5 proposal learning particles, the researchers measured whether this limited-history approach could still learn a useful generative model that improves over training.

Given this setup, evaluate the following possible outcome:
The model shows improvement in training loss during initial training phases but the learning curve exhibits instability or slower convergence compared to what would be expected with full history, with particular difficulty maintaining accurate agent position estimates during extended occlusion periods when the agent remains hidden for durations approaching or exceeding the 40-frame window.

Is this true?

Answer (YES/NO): NO